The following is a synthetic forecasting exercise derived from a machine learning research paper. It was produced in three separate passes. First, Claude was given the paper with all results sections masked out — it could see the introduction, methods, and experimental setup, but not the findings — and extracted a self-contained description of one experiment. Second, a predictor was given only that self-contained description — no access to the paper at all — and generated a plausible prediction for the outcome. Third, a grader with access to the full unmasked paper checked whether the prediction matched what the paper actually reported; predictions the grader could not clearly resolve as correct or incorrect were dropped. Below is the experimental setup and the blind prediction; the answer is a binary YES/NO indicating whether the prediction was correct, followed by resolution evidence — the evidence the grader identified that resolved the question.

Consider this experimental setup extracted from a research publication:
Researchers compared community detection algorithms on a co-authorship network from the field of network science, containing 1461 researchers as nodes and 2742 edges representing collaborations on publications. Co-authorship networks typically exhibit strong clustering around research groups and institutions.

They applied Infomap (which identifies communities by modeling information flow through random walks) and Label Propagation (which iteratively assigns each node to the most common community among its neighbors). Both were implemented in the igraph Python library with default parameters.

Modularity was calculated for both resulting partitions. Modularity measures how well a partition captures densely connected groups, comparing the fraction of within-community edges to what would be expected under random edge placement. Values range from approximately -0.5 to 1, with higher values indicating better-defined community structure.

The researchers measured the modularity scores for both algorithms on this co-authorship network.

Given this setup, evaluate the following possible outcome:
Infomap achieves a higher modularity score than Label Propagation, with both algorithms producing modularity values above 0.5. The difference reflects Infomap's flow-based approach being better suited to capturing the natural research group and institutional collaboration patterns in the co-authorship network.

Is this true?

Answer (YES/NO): YES